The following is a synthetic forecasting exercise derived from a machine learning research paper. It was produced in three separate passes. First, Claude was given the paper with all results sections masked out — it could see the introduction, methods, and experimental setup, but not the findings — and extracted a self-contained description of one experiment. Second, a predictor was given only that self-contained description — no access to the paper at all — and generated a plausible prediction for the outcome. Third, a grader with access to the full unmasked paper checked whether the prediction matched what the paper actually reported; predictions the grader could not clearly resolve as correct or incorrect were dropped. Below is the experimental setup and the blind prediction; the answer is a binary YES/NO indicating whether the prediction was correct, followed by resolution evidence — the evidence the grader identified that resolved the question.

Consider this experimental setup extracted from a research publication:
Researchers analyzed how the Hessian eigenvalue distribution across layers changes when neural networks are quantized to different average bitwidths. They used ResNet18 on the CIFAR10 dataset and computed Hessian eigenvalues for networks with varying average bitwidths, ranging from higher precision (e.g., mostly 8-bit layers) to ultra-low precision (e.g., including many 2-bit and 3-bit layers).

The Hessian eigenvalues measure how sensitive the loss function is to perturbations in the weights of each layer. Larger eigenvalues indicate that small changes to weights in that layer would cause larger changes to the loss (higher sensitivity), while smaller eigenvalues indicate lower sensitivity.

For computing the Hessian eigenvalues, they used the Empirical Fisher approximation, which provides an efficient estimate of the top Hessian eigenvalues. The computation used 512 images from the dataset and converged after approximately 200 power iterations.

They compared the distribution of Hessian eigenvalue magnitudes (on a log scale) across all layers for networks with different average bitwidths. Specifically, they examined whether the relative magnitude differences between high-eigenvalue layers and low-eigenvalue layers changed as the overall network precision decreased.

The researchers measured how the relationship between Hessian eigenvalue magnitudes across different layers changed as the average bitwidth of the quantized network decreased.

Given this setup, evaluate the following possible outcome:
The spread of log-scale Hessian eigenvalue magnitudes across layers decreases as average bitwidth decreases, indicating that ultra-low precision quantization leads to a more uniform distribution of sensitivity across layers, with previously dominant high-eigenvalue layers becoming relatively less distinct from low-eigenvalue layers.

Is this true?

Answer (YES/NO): NO